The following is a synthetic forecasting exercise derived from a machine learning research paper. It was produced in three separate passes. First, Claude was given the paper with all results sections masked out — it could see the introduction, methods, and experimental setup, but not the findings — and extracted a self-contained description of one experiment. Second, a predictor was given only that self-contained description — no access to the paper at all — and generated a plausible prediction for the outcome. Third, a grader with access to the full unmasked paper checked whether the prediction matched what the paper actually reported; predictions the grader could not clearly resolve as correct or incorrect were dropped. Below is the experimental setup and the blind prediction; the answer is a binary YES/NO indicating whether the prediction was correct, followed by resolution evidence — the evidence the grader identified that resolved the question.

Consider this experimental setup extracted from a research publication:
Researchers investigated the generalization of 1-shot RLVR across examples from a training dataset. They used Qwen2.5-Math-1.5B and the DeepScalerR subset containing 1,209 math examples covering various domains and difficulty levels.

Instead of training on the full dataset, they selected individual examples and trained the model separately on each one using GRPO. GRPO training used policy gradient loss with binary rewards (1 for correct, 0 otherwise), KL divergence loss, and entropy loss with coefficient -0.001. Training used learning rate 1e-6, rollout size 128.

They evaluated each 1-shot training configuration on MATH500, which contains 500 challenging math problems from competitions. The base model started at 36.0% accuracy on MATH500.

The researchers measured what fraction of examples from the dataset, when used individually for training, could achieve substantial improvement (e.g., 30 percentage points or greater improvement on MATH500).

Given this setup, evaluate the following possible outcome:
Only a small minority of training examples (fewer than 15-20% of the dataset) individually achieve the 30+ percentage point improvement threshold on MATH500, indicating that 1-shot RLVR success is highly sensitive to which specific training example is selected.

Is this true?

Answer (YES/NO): NO